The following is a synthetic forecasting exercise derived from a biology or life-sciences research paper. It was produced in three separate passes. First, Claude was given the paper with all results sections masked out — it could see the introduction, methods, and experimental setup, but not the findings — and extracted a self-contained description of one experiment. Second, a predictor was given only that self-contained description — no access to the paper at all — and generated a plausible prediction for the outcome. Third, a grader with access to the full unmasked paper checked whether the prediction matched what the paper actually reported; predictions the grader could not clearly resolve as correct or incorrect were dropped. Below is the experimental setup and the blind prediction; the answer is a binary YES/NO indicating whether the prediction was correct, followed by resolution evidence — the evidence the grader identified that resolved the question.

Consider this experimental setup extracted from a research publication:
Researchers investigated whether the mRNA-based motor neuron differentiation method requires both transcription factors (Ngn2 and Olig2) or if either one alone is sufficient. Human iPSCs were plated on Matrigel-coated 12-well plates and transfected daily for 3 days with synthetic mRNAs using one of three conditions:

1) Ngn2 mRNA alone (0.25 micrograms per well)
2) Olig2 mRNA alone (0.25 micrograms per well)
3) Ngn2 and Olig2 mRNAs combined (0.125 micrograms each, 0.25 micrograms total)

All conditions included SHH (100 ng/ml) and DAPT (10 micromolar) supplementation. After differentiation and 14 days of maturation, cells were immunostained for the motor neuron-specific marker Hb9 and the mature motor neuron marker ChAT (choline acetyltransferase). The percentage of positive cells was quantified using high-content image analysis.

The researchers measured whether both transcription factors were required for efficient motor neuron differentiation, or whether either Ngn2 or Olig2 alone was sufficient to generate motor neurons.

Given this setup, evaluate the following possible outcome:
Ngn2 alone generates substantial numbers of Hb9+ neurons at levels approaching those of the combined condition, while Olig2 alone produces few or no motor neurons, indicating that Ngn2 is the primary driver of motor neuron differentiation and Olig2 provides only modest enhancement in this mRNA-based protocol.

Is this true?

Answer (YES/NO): NO